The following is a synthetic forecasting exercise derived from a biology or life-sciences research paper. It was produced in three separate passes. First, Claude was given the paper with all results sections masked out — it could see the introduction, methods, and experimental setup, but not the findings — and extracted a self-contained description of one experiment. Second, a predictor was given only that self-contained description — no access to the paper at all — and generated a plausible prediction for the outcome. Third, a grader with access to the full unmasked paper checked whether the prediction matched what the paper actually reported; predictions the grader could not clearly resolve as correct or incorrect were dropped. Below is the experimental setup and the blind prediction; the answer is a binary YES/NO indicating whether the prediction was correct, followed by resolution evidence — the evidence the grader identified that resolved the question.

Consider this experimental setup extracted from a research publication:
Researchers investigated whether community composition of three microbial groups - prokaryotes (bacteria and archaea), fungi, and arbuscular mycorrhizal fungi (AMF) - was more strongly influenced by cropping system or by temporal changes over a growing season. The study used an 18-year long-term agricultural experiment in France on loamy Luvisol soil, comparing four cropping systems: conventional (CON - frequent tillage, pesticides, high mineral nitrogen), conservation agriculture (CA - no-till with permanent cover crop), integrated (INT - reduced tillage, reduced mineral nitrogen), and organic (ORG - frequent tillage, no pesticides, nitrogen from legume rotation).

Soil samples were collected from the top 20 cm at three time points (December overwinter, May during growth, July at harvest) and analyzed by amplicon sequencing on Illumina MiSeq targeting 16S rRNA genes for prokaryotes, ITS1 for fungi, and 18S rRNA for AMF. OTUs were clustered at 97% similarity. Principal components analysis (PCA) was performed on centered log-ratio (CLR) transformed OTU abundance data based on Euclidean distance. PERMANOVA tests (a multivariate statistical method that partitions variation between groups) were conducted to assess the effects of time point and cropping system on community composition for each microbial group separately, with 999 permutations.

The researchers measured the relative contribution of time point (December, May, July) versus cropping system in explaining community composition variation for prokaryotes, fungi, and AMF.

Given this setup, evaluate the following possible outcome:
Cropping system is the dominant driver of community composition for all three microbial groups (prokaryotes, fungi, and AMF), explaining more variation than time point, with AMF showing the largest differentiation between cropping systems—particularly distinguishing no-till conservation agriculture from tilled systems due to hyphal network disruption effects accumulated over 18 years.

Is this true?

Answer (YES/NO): NO